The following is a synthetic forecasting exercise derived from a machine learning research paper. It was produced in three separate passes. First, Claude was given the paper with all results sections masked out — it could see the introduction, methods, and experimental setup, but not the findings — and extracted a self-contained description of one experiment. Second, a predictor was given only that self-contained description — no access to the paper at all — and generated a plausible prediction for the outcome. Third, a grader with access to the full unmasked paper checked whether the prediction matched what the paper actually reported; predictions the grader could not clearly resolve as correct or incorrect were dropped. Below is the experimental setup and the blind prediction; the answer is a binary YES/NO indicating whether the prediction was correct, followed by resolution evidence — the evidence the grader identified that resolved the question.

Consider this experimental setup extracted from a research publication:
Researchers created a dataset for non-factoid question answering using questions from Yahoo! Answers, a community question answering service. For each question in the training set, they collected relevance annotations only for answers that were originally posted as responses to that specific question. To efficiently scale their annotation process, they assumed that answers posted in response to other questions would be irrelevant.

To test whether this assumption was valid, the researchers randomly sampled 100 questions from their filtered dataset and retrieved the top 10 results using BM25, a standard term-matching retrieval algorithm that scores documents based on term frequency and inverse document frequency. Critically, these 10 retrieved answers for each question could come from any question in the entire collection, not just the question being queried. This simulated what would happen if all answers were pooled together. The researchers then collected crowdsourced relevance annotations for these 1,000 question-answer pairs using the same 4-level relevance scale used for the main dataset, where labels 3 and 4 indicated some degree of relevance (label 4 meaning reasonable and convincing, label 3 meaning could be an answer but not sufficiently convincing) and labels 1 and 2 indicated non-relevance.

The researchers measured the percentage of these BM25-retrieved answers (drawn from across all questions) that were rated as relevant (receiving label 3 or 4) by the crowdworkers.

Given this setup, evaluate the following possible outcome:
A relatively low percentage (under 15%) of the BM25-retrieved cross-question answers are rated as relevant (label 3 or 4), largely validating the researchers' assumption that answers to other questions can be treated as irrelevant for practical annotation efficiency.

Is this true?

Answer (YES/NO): YES